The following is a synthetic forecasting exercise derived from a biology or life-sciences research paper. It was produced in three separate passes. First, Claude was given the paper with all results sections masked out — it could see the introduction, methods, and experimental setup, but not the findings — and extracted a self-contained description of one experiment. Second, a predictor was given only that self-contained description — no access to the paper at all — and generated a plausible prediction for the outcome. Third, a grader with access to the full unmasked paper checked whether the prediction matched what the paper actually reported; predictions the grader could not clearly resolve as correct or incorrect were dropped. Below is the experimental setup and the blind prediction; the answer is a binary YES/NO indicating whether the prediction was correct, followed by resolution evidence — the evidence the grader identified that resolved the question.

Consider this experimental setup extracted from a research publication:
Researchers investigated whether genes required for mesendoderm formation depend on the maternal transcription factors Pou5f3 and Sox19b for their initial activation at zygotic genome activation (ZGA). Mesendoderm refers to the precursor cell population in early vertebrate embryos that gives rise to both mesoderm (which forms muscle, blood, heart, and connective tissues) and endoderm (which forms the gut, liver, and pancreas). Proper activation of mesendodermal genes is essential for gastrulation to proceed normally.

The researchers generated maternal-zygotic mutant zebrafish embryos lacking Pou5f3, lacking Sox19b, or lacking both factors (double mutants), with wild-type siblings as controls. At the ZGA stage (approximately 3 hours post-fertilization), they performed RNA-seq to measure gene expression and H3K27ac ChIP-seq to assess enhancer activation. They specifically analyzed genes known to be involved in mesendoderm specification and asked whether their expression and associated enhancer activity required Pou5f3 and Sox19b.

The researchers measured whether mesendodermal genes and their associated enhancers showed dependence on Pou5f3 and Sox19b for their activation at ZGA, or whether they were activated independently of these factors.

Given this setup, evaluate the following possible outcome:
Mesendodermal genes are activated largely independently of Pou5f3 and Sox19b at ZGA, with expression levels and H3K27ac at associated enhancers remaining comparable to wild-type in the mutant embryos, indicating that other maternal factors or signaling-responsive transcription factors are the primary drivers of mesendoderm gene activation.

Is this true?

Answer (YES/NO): NO